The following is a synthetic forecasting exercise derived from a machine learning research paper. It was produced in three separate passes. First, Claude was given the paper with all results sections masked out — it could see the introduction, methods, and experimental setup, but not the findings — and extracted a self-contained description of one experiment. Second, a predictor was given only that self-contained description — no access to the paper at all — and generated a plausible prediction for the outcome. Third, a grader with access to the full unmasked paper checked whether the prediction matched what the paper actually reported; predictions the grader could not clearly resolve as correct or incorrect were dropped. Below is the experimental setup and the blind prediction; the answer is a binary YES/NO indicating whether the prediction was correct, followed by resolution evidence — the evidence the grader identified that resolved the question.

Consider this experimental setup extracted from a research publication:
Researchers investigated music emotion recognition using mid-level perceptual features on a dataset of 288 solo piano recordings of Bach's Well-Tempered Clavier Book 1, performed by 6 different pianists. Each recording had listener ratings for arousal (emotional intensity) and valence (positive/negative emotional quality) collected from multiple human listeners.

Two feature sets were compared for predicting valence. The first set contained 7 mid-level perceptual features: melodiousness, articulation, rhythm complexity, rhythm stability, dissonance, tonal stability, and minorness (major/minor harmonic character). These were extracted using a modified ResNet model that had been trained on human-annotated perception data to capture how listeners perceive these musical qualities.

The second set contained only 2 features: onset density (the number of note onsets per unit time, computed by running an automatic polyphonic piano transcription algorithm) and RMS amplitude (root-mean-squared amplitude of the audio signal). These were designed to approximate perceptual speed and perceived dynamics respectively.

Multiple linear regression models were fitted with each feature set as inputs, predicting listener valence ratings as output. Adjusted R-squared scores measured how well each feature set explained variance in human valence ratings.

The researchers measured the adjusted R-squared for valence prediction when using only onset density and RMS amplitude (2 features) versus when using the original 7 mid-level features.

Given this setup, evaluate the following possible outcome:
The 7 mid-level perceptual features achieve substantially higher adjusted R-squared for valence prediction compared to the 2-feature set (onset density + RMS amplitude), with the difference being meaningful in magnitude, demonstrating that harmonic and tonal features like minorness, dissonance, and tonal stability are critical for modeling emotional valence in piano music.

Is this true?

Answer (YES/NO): YES